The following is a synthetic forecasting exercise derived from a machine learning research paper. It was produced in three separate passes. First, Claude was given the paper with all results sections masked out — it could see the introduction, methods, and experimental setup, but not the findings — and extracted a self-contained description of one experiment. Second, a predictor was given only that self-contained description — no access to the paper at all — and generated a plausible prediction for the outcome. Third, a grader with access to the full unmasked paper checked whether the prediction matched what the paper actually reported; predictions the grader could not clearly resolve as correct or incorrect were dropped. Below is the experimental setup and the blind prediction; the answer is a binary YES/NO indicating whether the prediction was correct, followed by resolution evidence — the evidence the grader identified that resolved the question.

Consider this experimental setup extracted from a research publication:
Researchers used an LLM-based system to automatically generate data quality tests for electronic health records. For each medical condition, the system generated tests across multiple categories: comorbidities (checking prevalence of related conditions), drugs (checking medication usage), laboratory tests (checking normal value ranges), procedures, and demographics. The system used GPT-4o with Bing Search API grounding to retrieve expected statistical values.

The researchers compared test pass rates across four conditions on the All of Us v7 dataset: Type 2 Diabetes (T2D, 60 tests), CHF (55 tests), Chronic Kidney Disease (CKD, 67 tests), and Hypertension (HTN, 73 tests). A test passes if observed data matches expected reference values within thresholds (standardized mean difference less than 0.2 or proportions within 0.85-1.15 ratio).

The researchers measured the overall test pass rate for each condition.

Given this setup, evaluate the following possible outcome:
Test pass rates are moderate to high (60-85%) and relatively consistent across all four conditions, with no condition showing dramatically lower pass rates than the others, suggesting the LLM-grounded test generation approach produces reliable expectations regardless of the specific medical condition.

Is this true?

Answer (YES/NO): NO